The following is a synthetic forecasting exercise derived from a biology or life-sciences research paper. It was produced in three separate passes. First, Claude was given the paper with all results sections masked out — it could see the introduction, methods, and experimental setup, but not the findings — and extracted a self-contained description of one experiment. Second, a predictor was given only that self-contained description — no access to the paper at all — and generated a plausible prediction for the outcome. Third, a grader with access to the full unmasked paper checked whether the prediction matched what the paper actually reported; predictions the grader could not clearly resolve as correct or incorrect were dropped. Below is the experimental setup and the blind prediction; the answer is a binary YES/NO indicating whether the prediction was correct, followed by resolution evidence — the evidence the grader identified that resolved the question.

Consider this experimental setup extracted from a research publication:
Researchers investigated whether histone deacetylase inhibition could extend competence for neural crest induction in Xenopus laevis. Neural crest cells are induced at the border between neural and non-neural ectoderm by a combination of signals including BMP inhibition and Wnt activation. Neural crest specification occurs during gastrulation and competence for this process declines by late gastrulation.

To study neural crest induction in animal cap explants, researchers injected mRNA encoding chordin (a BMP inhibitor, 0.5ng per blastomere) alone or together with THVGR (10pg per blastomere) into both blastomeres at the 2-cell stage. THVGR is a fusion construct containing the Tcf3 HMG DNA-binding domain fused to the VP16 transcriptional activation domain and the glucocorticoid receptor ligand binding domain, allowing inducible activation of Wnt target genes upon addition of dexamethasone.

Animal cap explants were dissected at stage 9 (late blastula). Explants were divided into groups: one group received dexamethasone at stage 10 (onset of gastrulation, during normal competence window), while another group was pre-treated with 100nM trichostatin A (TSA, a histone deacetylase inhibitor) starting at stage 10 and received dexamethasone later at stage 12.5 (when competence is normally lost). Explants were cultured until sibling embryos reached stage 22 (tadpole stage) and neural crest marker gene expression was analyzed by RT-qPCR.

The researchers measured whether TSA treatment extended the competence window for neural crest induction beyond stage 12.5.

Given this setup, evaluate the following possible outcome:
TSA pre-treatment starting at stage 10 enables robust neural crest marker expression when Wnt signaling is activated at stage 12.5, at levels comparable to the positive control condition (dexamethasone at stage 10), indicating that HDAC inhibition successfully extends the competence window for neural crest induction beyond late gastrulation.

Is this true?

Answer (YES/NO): NO